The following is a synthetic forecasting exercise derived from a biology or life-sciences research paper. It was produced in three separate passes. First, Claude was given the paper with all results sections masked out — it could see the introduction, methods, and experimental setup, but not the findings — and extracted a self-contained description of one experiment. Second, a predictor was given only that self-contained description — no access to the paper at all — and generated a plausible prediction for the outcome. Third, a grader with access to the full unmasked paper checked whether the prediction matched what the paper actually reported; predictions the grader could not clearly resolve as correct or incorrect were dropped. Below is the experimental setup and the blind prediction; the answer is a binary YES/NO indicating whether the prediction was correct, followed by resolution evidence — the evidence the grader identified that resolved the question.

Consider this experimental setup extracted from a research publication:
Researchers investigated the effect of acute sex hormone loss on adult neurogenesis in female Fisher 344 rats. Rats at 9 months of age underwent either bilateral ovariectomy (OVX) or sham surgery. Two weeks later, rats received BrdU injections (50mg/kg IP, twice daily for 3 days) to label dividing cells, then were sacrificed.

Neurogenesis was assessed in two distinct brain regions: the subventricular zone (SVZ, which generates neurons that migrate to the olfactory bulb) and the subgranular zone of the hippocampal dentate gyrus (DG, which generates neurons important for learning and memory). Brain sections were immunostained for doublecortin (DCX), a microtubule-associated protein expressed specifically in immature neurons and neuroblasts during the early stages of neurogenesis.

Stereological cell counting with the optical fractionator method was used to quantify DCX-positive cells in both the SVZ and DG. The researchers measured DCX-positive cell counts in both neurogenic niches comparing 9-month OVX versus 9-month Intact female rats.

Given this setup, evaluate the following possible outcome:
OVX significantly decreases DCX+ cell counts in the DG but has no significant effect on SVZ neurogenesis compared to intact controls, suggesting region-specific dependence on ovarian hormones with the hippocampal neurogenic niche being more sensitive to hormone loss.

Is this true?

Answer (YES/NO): NO